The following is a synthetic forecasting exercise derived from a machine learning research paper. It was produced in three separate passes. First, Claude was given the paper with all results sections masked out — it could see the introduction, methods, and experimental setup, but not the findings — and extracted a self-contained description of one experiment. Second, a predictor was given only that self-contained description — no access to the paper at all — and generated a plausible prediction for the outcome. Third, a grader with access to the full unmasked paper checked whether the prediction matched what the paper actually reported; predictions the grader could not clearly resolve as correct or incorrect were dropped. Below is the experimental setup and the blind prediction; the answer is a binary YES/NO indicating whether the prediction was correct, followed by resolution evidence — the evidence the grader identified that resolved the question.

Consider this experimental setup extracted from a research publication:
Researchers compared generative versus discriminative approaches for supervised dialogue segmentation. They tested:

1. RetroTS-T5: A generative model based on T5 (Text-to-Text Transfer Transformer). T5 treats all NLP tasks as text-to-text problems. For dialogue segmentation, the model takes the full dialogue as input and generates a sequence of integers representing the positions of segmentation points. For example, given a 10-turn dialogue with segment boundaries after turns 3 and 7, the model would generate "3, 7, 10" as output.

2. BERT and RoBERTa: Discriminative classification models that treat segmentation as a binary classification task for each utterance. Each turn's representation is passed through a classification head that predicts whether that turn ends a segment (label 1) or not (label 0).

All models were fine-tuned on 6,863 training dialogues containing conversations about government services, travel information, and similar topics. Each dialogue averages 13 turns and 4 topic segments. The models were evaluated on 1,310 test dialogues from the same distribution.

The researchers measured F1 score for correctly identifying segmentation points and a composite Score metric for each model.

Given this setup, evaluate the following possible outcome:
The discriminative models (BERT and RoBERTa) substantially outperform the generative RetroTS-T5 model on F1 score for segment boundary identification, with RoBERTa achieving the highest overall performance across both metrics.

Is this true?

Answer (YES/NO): NO